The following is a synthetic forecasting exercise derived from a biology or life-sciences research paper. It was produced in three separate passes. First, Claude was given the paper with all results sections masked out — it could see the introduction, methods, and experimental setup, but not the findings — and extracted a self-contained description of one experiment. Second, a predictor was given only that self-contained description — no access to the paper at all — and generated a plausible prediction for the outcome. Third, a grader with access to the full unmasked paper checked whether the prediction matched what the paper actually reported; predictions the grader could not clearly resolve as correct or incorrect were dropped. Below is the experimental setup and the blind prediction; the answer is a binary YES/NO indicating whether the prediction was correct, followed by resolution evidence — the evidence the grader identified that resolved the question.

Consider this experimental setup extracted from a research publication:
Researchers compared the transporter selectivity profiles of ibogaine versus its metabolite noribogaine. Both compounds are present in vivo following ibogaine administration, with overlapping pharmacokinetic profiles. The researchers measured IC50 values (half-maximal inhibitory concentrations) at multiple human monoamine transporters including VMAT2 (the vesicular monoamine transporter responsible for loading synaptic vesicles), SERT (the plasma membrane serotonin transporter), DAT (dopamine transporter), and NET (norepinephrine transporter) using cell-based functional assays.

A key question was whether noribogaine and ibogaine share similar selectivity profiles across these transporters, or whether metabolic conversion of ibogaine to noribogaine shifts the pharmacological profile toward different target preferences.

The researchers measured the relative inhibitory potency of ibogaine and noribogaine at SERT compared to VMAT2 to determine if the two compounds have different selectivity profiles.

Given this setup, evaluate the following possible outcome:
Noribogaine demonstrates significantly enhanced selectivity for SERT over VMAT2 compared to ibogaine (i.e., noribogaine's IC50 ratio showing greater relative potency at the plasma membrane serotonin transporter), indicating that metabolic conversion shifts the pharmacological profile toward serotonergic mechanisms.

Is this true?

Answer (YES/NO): YES